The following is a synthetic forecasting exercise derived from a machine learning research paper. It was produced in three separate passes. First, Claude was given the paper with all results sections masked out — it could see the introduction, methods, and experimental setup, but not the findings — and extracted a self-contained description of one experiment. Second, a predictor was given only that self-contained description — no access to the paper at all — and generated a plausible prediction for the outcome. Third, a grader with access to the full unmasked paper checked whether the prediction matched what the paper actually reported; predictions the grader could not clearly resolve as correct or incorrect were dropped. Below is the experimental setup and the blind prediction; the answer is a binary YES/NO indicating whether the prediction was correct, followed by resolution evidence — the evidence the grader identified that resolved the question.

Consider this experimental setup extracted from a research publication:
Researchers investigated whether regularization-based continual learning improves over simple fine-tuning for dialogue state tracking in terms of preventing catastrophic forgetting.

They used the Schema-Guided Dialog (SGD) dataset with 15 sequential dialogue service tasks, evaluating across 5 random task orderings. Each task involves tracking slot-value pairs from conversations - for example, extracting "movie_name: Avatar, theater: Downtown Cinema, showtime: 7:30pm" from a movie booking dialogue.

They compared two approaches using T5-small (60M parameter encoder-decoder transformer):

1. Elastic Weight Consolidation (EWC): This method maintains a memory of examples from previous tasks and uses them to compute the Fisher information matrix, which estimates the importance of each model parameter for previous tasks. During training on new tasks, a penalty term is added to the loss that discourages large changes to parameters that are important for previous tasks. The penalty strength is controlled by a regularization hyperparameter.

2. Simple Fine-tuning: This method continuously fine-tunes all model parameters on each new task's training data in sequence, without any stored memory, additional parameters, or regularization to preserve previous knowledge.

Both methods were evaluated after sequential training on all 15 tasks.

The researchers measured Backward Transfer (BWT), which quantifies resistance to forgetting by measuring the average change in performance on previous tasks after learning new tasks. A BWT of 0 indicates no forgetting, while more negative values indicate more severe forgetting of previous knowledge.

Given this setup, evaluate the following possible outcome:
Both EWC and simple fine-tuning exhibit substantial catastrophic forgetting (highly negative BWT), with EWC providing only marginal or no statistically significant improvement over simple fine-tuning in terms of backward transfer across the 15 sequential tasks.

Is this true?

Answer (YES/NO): YES